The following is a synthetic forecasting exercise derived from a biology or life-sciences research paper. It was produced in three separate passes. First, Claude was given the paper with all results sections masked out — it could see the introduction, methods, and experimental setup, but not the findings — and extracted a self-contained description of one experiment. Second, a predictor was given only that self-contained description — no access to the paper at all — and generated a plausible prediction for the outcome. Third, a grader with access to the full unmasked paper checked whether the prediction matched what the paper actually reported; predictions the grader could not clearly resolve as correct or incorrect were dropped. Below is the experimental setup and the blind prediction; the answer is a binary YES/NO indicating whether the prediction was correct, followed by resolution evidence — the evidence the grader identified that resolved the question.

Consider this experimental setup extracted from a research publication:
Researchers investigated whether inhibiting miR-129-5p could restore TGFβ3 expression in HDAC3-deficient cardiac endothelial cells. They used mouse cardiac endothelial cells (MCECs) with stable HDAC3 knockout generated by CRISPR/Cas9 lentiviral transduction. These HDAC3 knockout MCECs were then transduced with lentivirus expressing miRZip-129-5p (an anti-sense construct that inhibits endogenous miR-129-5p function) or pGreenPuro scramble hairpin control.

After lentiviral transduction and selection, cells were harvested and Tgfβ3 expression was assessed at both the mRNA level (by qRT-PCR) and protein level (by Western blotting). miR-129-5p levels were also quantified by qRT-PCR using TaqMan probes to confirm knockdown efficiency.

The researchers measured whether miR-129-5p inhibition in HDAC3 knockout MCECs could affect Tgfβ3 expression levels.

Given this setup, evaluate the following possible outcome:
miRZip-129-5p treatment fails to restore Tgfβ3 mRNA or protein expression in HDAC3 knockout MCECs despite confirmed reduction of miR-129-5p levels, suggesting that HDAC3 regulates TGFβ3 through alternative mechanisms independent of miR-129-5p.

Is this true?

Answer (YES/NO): NO